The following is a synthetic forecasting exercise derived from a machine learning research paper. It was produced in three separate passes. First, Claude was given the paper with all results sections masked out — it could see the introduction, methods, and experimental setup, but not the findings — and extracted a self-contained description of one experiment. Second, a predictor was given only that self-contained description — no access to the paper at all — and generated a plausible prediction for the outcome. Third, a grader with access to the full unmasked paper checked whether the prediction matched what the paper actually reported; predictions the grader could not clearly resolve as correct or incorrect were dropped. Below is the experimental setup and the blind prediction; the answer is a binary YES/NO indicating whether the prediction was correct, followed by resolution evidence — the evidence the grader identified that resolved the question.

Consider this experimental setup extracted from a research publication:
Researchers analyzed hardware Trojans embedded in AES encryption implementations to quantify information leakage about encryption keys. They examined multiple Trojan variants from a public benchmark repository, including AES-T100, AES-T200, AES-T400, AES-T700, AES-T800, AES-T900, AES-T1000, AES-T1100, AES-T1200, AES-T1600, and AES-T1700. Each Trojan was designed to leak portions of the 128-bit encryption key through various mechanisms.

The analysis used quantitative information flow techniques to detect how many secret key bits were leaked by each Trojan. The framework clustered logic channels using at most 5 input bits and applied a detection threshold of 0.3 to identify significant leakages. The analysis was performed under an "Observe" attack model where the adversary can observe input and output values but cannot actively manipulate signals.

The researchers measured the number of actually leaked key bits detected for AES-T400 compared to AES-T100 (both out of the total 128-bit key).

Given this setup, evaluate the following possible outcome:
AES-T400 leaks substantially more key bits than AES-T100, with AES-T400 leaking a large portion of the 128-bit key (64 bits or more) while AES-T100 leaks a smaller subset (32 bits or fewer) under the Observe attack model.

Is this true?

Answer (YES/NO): YES